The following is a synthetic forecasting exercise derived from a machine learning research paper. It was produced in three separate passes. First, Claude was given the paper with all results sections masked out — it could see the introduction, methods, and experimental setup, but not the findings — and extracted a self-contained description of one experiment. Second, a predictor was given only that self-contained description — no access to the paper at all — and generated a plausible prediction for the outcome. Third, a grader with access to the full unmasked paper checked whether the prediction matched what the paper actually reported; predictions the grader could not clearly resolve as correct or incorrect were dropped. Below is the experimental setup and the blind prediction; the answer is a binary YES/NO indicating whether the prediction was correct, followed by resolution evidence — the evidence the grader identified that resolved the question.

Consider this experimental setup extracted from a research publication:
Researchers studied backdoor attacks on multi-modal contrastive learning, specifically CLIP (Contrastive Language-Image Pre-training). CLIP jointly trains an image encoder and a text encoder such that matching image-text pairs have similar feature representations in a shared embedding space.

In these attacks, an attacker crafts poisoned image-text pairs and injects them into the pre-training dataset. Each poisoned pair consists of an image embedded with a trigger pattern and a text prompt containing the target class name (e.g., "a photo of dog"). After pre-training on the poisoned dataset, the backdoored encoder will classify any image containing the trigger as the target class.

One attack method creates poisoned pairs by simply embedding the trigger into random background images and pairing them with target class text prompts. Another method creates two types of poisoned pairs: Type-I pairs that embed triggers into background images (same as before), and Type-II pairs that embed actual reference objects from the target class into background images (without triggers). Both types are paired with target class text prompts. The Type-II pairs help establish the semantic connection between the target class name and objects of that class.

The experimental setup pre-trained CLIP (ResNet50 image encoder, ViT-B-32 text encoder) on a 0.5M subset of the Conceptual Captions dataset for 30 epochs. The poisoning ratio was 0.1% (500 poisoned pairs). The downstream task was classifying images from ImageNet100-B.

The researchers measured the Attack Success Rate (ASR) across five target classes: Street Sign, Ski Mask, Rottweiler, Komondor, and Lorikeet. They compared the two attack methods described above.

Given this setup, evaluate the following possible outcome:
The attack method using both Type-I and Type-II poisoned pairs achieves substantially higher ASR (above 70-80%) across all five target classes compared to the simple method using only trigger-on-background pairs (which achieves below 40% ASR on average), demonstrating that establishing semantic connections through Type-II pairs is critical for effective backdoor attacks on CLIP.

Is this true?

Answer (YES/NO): NO